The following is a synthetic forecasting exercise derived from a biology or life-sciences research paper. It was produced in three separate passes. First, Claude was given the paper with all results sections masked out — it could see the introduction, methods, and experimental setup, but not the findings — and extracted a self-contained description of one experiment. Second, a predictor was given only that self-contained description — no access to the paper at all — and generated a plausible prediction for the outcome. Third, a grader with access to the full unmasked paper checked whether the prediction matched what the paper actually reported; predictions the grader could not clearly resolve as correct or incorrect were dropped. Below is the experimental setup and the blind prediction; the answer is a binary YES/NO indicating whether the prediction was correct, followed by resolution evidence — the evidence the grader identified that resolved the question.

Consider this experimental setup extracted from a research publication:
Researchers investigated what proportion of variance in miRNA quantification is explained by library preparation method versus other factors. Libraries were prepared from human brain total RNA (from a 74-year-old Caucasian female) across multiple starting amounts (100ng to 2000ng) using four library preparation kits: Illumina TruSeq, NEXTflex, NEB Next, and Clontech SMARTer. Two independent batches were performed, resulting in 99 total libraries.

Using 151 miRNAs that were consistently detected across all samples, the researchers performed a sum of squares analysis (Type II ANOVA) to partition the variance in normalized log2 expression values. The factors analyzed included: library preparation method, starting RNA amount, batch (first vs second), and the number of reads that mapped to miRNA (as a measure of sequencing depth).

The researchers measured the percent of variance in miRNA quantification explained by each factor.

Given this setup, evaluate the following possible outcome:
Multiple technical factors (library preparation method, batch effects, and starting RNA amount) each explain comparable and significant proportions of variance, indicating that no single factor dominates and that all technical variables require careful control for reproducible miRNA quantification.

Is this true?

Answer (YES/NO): NO